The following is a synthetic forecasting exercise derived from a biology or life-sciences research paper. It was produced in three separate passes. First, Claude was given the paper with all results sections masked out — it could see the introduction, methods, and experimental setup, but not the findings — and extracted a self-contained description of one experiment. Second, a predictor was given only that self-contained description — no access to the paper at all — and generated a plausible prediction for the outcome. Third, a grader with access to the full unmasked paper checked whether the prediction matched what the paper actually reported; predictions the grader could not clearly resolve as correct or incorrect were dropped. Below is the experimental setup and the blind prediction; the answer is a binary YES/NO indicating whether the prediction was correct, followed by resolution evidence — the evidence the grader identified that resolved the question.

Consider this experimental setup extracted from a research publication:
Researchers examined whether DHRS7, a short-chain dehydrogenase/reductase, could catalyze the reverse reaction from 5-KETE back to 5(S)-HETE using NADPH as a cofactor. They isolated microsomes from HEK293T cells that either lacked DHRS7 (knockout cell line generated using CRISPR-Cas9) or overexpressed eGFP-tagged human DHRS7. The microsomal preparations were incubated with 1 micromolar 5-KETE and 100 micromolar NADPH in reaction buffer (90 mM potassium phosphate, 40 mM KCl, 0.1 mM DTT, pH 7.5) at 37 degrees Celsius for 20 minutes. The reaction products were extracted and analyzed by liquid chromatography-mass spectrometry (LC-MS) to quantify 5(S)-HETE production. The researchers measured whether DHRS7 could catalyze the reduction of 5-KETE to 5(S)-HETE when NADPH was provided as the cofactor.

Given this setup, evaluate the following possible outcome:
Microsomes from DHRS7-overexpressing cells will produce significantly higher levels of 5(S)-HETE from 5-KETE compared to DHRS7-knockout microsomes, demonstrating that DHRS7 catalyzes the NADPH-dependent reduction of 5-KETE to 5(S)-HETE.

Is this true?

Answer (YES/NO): YES